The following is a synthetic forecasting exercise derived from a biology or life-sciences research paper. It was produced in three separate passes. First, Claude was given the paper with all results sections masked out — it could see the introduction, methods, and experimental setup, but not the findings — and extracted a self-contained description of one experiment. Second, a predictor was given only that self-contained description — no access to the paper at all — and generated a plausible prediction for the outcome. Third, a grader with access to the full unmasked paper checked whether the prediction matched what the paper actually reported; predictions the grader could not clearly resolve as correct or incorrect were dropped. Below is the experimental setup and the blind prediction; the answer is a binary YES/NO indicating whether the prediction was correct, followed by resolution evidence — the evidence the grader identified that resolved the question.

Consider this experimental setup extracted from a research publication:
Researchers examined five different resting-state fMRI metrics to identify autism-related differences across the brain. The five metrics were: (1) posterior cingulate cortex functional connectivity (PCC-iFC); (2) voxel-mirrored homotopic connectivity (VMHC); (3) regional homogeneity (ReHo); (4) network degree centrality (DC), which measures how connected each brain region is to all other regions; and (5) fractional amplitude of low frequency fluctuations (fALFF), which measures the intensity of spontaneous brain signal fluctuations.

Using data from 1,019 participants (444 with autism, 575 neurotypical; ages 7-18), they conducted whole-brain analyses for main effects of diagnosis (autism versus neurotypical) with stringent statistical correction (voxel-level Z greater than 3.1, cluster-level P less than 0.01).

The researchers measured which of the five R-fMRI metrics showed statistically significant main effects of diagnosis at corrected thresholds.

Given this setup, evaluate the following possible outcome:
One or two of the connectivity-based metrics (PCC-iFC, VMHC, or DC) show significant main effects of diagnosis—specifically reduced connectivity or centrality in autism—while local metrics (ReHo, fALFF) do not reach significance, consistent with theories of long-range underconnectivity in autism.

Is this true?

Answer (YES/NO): NO